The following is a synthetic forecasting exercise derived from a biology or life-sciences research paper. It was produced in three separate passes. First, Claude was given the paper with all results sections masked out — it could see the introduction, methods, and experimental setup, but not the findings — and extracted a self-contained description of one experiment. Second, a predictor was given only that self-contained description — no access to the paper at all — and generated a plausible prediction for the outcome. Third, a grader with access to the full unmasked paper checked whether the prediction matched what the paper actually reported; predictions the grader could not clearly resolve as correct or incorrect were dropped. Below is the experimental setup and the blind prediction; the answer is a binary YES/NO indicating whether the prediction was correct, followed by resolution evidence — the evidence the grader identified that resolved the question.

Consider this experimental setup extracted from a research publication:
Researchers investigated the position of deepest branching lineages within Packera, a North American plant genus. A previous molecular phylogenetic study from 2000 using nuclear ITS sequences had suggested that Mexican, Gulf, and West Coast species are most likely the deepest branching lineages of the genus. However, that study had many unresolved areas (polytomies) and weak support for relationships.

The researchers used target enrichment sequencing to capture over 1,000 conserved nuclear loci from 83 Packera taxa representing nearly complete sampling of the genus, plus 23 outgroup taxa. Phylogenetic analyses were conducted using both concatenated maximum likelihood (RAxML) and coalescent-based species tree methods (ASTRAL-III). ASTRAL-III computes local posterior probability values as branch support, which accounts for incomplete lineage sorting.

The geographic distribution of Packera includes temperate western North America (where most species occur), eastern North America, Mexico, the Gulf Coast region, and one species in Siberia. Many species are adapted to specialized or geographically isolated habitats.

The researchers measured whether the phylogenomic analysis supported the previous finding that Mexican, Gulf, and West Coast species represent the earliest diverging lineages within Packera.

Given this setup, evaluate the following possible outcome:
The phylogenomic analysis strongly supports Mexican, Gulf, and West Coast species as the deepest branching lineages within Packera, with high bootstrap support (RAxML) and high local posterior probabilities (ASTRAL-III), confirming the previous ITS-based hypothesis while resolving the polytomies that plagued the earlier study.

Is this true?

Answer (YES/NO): NO